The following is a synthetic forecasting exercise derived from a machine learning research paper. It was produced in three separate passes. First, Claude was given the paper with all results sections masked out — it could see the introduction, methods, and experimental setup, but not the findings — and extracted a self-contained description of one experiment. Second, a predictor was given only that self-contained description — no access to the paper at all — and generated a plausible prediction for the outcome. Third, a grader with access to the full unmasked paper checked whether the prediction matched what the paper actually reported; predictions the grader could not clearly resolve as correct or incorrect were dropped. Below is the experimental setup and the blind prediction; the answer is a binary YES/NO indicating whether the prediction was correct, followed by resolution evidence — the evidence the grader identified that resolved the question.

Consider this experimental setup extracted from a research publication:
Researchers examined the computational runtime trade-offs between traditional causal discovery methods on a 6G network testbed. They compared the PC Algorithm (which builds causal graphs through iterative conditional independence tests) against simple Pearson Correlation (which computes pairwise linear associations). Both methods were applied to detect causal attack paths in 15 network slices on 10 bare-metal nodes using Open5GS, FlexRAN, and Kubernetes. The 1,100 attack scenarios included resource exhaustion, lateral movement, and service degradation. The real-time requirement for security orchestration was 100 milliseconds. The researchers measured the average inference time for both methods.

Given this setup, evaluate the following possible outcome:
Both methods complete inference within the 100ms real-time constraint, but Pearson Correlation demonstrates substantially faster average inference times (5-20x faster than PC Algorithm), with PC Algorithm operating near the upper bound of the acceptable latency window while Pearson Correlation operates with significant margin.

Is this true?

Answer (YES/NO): NO